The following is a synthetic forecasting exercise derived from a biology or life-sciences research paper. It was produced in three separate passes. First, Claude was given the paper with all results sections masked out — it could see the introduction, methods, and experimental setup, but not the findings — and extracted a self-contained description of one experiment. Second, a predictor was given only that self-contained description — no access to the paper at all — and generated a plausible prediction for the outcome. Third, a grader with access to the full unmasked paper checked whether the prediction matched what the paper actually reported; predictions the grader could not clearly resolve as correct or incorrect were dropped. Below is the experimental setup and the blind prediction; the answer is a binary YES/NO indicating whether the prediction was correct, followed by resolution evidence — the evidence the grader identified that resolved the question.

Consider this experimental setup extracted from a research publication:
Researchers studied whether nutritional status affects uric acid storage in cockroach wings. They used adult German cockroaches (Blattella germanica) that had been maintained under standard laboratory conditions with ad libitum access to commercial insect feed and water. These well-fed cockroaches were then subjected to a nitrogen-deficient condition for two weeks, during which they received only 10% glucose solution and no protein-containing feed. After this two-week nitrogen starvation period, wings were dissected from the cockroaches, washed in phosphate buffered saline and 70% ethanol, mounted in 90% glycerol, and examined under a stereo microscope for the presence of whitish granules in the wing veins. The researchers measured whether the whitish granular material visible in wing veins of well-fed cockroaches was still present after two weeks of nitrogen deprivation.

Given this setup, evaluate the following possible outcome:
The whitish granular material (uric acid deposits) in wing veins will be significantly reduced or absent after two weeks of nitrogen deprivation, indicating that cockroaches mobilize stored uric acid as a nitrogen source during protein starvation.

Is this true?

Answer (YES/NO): YES